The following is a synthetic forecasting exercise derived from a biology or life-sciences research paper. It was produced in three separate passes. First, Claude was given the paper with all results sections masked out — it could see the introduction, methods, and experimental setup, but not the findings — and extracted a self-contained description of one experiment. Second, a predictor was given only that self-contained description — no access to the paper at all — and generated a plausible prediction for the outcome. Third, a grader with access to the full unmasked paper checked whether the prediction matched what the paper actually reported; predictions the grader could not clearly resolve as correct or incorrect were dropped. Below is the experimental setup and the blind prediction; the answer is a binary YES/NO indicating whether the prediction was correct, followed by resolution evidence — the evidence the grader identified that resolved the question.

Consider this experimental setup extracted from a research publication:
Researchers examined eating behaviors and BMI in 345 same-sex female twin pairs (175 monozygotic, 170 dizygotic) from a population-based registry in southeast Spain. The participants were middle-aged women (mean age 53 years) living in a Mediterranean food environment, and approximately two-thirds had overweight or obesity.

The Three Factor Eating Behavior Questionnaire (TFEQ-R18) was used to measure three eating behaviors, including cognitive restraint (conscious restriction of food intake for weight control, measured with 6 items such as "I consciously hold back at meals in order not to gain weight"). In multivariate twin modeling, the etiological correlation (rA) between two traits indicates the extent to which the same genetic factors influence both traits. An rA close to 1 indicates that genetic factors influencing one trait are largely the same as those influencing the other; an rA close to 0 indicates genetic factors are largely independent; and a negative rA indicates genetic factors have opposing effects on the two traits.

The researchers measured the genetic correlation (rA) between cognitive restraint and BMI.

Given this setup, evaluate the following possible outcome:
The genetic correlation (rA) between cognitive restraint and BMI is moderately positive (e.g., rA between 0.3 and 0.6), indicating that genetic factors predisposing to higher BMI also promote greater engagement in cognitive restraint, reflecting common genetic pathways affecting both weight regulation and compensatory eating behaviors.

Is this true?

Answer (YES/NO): NO